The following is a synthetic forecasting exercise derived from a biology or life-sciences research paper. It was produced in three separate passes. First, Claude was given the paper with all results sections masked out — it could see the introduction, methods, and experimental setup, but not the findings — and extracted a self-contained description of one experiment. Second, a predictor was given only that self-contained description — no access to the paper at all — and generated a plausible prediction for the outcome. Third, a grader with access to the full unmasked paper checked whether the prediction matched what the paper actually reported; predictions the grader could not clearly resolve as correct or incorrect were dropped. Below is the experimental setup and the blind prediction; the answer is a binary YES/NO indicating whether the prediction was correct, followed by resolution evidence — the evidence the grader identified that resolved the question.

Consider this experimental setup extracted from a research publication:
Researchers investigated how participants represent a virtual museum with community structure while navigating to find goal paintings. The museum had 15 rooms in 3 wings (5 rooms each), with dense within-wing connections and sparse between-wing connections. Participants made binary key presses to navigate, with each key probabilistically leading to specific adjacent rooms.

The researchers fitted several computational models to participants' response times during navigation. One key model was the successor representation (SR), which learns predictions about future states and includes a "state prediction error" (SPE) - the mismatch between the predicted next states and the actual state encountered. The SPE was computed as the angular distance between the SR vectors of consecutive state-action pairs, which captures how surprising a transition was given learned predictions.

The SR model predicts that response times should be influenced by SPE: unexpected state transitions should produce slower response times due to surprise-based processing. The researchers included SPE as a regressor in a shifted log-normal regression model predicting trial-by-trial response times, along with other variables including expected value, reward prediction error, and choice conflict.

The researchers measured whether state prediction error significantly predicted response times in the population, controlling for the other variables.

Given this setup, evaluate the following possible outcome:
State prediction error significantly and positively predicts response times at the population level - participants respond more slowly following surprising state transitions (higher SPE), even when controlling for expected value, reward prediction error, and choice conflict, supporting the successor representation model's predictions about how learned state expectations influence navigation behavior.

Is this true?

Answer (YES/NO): YES